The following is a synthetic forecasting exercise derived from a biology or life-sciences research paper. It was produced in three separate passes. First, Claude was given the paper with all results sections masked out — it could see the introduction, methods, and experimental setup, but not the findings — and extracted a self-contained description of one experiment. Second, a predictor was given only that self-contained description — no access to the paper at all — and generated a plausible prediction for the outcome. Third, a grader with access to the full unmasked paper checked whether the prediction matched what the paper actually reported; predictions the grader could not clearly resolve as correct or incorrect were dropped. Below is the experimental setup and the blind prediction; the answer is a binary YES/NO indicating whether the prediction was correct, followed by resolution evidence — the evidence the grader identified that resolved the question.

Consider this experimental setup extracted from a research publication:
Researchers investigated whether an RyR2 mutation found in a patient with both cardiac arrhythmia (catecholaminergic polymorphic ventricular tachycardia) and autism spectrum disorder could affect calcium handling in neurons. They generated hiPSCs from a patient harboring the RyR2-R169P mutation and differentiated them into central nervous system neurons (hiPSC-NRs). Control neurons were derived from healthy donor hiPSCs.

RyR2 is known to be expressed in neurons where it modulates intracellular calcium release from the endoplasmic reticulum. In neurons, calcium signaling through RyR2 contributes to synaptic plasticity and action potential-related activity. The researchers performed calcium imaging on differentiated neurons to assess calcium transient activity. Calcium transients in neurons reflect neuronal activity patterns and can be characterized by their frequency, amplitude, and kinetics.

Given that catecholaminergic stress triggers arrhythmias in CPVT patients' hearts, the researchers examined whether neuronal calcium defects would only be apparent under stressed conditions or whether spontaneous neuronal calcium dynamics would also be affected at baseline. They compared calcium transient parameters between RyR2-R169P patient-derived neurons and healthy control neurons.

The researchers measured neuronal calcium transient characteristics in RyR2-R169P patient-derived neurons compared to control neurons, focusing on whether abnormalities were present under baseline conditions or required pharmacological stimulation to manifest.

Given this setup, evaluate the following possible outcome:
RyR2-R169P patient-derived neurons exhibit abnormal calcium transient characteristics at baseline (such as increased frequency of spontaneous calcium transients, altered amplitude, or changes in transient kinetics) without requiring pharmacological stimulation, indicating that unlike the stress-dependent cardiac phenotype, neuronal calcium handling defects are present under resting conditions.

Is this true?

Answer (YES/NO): NO